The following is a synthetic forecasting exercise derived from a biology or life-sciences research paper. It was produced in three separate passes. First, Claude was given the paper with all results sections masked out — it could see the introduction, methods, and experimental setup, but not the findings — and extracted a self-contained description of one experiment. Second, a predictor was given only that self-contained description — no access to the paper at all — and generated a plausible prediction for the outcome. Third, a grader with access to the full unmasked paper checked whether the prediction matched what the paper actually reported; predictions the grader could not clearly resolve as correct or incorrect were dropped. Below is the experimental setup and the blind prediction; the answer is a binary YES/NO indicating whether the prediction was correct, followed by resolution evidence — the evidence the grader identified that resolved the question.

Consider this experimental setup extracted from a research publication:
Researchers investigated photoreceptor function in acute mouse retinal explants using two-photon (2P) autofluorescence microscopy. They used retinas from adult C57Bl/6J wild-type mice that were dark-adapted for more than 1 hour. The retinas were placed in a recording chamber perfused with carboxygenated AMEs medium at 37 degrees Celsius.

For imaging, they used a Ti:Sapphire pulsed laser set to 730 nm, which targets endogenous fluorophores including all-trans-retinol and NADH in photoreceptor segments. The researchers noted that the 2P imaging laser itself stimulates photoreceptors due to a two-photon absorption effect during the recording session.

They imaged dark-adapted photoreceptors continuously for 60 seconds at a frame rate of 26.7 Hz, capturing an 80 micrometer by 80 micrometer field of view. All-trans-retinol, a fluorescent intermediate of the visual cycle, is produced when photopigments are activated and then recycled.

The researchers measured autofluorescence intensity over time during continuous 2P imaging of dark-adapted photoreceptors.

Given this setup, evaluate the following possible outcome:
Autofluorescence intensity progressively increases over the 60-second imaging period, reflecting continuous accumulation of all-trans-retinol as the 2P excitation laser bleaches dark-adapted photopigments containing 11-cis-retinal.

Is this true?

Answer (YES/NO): YES